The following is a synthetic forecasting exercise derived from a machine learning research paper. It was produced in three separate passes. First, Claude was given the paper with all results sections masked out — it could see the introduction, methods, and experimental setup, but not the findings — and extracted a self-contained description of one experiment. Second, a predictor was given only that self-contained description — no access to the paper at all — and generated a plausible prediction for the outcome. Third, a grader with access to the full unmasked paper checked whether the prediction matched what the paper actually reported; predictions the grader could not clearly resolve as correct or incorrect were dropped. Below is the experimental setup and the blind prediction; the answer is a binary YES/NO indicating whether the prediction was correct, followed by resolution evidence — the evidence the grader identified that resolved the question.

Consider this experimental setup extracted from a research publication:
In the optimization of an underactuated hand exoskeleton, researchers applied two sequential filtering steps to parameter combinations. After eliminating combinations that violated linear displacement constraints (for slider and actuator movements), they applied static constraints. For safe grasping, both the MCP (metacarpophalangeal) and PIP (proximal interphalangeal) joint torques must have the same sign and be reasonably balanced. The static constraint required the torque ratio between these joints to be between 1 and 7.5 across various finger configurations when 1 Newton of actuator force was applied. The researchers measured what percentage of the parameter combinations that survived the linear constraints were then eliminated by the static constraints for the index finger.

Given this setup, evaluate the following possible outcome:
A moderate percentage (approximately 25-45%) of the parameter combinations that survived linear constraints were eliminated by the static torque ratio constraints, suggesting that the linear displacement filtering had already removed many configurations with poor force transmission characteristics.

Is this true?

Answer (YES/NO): NO